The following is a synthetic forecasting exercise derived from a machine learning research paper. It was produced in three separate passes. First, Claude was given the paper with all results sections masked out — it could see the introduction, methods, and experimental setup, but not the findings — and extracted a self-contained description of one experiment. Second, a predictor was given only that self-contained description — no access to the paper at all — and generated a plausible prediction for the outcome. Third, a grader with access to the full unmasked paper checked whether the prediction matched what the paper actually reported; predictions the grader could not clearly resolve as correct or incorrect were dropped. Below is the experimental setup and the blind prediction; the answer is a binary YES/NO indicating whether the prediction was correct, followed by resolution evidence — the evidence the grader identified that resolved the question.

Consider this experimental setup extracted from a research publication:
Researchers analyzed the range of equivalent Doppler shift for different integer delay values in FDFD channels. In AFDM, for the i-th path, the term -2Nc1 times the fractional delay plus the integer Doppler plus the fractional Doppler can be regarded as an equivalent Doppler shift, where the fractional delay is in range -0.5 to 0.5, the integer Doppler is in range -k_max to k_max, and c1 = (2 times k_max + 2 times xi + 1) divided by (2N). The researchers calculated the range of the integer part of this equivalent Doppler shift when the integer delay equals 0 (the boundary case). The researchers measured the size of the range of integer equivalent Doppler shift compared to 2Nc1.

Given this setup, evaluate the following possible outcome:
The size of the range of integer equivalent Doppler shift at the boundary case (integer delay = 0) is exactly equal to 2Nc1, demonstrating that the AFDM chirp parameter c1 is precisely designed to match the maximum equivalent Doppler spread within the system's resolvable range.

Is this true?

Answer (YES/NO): NO